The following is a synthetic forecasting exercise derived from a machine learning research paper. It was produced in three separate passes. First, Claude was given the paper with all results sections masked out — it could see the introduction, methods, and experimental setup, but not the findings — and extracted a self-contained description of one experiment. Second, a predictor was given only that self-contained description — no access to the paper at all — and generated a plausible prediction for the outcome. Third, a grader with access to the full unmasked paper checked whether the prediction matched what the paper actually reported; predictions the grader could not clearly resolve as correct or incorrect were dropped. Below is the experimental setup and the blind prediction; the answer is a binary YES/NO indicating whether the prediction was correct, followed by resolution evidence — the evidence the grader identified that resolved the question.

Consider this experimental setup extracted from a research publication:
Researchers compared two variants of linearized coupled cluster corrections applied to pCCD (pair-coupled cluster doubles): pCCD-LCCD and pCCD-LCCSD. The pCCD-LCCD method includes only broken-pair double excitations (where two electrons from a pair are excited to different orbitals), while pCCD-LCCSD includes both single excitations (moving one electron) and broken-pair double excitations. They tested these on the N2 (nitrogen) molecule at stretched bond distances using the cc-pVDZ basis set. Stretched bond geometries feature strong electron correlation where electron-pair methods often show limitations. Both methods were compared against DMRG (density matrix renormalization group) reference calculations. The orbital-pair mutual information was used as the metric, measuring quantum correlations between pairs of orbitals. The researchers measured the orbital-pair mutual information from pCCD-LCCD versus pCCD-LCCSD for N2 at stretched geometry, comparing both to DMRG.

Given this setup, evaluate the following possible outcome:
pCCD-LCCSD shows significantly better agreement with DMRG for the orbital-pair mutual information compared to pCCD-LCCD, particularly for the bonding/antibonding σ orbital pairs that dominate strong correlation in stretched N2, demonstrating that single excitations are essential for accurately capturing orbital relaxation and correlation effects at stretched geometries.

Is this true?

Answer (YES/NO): NO